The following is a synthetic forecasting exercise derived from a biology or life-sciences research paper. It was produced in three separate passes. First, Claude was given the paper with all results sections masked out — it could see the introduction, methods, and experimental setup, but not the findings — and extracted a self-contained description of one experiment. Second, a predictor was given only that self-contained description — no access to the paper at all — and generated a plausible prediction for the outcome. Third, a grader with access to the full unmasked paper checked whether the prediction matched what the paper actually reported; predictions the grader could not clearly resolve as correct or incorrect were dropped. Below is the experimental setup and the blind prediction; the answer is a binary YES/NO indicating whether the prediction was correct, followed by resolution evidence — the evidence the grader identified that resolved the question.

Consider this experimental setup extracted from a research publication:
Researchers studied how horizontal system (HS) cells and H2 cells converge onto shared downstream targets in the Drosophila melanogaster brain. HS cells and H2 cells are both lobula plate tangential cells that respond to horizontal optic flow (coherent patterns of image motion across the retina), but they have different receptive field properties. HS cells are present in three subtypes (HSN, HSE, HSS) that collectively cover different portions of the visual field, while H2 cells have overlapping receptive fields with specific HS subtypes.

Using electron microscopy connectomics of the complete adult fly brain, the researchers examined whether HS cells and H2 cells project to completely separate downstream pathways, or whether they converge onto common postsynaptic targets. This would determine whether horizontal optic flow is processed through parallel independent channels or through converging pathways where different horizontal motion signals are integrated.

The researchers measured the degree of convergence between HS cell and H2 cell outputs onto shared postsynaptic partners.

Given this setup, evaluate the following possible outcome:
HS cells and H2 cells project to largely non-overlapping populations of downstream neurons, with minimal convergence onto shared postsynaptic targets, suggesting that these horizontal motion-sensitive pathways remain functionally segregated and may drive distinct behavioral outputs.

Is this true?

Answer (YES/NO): NO